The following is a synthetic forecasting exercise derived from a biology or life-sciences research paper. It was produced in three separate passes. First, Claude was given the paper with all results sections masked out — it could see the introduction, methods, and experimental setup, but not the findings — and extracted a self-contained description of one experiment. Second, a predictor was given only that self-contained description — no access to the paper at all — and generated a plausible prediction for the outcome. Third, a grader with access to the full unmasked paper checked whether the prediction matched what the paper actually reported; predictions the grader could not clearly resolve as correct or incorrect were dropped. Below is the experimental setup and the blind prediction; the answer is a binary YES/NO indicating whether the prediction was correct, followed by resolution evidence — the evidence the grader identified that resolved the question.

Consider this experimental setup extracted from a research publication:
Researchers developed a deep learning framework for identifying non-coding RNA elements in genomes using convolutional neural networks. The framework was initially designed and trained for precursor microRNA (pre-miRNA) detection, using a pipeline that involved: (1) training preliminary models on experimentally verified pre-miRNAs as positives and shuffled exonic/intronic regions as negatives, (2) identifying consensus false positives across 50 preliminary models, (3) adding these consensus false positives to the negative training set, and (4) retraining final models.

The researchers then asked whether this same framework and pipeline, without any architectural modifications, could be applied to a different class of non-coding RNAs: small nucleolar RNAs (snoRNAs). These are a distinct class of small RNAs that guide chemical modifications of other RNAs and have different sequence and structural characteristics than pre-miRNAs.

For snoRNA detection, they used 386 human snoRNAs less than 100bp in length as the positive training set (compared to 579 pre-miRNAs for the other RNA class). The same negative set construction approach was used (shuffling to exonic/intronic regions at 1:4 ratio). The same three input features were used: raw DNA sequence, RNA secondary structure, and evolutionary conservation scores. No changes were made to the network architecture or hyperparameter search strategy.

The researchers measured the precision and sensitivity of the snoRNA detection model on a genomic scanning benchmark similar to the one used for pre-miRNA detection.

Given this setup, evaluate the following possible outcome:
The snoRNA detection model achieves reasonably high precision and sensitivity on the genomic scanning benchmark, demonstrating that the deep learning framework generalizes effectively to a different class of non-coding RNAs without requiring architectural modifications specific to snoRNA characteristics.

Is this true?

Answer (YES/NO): YES